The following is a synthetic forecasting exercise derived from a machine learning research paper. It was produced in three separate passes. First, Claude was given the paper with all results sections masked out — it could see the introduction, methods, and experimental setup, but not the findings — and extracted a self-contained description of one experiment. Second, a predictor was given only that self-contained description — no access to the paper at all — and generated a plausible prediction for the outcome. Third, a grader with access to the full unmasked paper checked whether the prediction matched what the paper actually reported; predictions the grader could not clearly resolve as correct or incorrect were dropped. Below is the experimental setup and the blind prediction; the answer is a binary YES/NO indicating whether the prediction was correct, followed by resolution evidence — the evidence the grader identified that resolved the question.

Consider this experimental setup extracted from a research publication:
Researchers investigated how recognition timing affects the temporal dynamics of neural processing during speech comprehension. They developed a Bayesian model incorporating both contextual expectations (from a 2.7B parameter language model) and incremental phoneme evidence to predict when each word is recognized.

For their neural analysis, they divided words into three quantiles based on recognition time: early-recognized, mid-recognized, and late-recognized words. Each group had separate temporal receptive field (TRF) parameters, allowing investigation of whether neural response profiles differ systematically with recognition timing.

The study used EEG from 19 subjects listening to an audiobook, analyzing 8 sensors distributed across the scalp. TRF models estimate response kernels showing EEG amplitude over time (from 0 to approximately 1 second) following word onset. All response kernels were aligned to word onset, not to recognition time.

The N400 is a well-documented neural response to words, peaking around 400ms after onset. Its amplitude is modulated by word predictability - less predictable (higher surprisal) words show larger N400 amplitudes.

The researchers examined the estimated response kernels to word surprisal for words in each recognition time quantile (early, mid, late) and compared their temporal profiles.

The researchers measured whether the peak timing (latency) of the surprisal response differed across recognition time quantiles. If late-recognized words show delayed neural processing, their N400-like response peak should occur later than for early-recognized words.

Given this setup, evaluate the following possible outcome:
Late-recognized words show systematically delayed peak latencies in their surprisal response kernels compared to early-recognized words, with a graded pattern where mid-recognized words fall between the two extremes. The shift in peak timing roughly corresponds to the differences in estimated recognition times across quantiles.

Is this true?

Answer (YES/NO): NO